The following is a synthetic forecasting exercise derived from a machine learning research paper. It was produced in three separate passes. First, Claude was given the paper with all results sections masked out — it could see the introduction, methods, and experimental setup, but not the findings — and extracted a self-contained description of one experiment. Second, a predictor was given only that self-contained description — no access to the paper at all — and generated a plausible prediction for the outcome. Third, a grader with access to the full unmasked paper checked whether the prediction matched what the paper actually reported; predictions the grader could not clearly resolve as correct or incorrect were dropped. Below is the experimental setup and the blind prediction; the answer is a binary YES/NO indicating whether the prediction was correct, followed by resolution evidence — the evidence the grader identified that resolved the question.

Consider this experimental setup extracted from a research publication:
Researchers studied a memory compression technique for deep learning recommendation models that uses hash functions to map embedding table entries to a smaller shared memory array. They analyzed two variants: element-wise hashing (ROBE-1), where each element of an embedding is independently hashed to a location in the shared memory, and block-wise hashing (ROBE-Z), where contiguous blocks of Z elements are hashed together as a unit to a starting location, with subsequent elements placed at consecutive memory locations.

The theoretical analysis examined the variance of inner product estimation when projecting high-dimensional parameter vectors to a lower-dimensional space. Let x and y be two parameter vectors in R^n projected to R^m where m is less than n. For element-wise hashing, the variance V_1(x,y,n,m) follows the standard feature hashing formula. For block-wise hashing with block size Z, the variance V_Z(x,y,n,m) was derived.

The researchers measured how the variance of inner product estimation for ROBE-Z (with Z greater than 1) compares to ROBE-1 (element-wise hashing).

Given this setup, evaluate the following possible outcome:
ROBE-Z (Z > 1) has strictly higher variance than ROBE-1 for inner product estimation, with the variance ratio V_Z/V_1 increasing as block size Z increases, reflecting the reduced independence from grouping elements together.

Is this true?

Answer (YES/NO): NO